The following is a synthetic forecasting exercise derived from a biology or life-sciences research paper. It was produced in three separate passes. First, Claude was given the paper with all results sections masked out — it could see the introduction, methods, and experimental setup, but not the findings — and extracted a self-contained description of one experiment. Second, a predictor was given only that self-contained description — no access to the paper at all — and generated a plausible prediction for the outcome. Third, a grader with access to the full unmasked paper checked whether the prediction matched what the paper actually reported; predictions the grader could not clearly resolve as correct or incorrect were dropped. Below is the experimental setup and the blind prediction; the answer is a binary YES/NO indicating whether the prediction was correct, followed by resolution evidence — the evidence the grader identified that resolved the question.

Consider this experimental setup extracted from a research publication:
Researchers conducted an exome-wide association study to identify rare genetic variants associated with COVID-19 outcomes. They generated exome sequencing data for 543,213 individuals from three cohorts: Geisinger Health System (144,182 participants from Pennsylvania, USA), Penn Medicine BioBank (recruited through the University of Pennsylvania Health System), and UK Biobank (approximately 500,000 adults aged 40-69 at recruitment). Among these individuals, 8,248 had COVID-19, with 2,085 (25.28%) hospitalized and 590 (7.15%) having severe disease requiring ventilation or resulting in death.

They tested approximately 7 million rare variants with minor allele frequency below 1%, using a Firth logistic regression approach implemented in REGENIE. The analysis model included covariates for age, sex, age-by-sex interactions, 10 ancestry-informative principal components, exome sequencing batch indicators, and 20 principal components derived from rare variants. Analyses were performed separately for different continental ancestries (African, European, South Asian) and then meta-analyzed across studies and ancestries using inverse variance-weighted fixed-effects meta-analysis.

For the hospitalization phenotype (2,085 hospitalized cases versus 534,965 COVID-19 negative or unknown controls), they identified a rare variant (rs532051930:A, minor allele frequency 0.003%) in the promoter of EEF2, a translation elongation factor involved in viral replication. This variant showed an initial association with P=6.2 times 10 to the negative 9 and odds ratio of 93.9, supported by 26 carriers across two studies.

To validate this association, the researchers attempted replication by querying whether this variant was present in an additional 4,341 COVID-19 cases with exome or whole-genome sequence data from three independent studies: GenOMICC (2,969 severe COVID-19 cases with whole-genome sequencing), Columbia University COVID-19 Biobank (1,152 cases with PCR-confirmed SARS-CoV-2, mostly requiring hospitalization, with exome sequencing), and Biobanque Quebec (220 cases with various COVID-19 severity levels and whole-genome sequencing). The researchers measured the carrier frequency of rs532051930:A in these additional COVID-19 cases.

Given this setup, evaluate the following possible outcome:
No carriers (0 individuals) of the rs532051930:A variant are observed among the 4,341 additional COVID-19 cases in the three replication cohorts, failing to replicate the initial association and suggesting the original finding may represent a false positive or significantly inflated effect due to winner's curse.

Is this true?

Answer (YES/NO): YES